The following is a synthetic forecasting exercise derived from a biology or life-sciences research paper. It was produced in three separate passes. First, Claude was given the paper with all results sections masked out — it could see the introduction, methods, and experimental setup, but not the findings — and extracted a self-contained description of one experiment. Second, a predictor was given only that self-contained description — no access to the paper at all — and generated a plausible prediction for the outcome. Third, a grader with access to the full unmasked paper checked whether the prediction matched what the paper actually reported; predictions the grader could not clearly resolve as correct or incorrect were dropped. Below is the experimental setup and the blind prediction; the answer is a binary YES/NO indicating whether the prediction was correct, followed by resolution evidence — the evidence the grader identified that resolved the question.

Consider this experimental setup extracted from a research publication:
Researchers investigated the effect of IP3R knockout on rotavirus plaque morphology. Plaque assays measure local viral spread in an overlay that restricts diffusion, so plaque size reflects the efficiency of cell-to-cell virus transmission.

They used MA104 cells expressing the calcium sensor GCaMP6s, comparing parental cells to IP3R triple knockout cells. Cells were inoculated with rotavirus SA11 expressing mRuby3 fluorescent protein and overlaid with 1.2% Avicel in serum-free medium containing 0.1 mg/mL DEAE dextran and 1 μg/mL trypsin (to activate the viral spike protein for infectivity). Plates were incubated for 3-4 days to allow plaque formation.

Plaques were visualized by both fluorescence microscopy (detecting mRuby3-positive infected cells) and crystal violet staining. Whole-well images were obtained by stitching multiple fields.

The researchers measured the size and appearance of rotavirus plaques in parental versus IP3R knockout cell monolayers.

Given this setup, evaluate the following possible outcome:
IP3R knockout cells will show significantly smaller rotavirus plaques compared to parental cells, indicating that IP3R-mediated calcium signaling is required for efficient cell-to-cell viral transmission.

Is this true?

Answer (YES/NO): YES